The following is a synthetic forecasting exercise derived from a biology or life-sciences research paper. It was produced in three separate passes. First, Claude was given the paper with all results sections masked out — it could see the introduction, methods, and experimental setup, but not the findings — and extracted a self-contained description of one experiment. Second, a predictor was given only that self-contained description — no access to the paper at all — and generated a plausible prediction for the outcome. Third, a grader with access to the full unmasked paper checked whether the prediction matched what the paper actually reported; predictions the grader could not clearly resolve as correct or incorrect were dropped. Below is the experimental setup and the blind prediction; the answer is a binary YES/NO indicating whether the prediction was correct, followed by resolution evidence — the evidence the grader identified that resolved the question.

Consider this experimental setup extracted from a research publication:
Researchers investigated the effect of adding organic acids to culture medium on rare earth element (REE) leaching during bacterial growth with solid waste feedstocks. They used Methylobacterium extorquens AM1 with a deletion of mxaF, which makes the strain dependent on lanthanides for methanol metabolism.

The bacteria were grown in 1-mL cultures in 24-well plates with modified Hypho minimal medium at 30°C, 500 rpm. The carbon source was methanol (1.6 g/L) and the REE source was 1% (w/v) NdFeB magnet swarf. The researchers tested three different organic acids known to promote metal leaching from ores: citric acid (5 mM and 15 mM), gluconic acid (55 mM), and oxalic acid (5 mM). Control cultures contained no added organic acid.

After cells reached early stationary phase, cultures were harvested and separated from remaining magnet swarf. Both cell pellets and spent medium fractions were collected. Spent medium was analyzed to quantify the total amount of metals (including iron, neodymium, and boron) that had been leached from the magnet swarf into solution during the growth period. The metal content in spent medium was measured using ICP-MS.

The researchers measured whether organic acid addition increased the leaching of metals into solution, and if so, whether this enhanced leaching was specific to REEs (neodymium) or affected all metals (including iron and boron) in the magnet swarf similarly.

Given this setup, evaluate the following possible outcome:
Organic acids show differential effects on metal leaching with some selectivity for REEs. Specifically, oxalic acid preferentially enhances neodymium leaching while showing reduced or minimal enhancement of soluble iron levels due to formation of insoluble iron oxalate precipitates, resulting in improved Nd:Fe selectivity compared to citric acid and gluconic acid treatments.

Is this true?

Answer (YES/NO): NO